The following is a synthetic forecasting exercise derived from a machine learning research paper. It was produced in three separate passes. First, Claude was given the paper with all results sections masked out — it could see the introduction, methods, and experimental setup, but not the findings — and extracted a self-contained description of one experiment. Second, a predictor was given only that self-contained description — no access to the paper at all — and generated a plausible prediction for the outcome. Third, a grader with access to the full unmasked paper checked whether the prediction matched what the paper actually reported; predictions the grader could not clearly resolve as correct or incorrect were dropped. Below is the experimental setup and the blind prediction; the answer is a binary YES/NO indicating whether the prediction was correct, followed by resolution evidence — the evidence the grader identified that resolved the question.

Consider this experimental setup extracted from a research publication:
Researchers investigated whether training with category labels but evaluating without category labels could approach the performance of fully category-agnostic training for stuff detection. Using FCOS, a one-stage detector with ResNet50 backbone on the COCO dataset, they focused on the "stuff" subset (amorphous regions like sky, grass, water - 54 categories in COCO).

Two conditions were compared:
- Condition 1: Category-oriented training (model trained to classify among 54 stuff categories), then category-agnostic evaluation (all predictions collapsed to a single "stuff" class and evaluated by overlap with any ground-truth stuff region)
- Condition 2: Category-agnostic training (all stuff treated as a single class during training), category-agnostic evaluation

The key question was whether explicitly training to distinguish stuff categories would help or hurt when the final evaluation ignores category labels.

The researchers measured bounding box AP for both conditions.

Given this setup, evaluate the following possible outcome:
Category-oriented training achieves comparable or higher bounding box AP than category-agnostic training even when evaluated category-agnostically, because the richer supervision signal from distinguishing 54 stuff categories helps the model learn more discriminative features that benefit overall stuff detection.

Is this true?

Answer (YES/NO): NO